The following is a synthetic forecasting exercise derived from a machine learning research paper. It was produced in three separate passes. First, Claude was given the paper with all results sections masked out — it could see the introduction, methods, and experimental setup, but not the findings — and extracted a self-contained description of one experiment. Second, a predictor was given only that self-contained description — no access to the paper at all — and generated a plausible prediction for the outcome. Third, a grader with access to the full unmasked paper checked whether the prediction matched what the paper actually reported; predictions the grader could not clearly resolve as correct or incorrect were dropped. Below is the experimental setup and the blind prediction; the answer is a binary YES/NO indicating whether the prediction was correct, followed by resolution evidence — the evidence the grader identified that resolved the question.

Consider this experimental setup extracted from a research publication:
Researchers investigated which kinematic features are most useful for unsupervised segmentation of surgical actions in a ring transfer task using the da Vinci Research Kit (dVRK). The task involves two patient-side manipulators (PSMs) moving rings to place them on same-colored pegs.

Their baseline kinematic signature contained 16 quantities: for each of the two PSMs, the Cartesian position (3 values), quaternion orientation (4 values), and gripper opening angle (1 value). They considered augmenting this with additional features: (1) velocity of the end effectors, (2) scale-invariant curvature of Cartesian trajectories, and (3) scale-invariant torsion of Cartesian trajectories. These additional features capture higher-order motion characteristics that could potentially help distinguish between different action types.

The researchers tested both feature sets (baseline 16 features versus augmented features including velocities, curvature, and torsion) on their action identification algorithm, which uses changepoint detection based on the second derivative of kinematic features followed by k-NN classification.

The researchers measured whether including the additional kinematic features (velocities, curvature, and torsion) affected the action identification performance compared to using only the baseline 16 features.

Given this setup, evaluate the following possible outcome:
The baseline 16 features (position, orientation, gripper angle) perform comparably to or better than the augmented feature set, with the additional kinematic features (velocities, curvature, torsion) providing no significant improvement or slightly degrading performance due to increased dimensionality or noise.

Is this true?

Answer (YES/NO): YES